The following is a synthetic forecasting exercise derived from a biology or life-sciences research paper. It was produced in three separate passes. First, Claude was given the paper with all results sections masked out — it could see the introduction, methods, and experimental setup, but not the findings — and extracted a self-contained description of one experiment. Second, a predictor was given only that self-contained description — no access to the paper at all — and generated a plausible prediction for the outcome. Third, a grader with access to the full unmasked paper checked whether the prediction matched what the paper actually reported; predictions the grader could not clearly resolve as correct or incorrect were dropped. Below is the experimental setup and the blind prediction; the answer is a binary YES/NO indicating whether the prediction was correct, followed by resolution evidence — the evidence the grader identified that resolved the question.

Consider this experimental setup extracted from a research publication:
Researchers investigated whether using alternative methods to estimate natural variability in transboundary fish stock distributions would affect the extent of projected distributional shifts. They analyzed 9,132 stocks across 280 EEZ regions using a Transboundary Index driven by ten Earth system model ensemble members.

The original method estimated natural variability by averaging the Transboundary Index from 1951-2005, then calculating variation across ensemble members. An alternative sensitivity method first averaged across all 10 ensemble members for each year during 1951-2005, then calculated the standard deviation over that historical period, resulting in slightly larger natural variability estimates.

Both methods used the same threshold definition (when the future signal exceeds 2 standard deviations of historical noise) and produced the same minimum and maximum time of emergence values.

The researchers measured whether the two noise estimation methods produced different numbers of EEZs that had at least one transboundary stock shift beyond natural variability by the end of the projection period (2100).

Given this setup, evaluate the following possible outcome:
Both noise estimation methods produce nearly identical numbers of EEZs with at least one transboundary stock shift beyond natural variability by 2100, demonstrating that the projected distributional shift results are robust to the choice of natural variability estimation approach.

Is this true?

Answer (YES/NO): NO